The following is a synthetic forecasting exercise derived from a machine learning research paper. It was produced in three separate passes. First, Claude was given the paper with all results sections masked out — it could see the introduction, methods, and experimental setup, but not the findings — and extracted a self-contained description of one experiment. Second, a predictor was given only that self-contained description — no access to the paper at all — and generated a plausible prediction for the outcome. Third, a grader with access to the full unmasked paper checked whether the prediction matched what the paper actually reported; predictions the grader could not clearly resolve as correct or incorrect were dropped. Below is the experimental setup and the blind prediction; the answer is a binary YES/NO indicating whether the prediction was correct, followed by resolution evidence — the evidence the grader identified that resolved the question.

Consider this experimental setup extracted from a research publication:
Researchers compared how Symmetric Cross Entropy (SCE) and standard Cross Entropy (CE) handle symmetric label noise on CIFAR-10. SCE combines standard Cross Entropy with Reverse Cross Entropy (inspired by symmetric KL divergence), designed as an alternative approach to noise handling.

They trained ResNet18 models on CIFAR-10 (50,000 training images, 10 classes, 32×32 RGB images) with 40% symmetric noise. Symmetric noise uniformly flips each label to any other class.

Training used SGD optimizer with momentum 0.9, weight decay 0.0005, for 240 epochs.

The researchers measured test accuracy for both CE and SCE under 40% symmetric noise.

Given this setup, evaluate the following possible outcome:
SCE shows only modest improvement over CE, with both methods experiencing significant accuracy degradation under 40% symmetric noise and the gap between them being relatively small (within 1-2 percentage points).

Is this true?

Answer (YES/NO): YES